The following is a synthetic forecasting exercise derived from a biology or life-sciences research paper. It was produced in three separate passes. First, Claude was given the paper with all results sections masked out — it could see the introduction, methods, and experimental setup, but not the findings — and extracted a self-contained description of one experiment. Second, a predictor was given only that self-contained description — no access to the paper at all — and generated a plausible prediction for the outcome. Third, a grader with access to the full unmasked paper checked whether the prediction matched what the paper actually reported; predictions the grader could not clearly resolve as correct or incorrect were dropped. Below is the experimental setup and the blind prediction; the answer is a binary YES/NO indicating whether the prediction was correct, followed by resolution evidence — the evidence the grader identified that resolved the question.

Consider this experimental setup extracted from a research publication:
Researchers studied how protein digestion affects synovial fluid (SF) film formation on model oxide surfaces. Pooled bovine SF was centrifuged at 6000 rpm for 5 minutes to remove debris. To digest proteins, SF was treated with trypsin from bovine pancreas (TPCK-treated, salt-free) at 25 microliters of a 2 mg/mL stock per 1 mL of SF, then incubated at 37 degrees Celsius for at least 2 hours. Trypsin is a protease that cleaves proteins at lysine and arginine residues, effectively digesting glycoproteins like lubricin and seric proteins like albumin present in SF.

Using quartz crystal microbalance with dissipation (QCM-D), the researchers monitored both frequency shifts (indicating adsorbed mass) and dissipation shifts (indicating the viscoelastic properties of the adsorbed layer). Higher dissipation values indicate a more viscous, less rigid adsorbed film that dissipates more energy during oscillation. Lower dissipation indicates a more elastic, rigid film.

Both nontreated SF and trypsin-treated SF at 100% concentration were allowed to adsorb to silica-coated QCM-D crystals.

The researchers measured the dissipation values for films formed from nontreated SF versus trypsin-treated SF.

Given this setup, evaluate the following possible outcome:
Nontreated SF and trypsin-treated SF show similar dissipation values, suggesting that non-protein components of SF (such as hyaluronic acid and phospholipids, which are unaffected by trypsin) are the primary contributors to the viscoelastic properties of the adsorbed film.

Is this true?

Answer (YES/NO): NO